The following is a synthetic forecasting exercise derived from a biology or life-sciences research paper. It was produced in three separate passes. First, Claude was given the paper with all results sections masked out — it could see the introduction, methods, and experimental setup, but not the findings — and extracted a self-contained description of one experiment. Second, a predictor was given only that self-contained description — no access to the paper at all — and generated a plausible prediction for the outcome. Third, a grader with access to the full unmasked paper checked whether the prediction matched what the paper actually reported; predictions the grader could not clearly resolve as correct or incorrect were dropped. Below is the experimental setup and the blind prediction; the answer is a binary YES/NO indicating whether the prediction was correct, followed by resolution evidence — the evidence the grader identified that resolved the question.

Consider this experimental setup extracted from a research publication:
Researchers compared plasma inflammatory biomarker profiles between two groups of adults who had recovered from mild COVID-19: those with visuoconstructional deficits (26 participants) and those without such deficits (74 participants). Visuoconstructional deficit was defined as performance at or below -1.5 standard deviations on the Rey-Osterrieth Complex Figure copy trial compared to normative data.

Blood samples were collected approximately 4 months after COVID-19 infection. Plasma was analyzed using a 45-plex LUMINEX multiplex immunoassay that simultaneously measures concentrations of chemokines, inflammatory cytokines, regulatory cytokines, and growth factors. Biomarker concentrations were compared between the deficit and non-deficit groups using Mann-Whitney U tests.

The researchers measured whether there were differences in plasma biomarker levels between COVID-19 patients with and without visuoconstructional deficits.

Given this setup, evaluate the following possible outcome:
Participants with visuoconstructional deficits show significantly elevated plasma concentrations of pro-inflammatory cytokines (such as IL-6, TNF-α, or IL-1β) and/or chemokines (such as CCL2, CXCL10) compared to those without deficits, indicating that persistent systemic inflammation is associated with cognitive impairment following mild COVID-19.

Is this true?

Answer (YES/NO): YES